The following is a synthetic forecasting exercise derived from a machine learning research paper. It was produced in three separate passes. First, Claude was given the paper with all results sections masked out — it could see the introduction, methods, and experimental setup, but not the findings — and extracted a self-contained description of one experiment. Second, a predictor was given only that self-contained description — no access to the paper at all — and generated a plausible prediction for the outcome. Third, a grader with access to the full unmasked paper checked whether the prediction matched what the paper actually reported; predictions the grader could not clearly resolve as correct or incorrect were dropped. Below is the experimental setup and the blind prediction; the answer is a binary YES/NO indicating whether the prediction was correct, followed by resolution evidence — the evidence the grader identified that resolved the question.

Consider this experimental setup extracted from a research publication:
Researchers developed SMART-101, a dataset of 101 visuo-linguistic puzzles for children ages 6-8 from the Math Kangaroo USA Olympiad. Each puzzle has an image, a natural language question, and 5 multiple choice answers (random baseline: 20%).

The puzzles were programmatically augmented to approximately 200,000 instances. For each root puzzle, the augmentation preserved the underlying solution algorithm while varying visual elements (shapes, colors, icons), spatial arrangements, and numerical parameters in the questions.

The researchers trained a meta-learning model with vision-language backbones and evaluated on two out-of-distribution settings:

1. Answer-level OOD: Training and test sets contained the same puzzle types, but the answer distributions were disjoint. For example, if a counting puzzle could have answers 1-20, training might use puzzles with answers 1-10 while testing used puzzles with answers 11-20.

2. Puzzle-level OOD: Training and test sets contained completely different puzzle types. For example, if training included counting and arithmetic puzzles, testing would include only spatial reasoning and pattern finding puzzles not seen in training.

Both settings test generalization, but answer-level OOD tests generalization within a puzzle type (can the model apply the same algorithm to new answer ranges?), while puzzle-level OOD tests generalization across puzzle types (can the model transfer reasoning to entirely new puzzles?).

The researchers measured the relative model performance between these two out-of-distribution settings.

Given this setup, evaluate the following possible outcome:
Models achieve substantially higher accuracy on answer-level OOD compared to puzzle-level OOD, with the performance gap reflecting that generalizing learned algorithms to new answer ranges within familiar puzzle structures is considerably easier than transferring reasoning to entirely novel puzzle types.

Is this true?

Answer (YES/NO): NO